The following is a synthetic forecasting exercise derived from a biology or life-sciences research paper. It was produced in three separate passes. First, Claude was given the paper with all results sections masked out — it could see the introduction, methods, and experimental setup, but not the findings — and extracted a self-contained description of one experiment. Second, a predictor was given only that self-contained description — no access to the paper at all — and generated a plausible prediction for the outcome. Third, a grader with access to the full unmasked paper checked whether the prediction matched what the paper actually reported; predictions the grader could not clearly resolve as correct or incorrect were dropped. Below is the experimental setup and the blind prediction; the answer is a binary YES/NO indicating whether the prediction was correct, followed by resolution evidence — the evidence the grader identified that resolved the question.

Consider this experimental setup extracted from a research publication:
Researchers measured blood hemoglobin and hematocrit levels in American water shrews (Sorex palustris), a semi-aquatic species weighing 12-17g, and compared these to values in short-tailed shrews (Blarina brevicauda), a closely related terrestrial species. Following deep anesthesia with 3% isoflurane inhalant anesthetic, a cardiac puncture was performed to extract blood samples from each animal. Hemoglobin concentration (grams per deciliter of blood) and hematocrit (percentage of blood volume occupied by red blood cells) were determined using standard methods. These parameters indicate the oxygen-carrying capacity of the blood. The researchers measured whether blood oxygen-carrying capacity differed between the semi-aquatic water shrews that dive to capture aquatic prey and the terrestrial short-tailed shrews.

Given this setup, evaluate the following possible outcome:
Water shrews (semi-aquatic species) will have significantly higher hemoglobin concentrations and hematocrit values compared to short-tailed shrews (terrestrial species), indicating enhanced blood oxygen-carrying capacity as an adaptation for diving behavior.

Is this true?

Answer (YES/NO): NO